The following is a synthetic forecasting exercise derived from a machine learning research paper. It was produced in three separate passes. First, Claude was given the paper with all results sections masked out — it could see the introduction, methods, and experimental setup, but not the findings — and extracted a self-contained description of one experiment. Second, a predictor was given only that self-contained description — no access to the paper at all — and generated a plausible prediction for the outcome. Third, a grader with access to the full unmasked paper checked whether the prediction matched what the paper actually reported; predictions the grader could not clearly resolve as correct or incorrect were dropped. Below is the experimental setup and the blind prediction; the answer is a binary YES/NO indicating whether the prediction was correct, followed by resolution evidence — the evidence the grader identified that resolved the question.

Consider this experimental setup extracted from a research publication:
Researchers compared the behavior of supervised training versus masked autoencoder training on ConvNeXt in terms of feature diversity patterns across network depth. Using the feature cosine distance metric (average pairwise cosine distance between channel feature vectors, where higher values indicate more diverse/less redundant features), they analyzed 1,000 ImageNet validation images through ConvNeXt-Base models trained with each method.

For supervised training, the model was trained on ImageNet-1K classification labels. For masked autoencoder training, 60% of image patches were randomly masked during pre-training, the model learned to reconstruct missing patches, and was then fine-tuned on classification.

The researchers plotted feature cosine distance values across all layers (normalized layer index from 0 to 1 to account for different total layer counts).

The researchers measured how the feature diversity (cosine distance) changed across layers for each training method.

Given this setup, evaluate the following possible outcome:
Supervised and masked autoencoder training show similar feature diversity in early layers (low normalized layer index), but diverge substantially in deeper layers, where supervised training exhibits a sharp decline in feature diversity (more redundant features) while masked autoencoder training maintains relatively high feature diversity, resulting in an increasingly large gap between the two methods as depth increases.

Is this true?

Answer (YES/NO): NO